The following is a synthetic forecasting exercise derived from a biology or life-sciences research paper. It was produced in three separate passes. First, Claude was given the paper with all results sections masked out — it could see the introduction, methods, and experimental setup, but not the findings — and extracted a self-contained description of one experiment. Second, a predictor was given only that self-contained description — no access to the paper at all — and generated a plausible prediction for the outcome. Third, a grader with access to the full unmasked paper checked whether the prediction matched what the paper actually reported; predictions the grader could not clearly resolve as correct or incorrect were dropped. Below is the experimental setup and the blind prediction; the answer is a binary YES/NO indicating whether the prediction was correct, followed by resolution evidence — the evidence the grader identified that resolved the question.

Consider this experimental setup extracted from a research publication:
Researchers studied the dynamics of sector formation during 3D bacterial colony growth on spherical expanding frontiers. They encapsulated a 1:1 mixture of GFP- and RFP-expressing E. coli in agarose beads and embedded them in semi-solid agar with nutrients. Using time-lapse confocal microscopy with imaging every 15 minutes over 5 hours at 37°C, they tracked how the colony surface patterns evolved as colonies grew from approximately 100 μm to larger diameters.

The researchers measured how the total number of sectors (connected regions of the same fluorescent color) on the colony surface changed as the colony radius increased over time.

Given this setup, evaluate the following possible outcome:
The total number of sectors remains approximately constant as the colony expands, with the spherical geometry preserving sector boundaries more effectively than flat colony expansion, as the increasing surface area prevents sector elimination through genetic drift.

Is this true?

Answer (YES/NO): NO